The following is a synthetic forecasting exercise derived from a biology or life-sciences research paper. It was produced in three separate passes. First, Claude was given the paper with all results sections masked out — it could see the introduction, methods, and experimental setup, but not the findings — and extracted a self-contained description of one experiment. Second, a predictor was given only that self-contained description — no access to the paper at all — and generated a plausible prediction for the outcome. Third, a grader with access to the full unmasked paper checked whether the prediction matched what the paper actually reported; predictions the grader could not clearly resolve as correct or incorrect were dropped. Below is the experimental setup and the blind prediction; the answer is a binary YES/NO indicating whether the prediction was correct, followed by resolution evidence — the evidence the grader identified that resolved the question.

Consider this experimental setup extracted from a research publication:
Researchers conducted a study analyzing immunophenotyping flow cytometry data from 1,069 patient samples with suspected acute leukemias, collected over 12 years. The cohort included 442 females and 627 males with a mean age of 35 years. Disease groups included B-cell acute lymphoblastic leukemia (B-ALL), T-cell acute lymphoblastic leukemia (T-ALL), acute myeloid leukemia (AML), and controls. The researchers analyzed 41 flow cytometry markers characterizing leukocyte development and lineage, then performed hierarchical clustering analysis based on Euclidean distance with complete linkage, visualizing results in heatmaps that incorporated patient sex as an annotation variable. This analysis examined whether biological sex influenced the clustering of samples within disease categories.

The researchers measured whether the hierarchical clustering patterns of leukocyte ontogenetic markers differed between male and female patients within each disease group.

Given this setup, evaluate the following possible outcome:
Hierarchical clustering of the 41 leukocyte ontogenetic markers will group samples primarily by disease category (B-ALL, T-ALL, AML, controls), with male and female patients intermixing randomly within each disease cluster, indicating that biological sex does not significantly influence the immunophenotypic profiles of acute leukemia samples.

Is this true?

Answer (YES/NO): YES